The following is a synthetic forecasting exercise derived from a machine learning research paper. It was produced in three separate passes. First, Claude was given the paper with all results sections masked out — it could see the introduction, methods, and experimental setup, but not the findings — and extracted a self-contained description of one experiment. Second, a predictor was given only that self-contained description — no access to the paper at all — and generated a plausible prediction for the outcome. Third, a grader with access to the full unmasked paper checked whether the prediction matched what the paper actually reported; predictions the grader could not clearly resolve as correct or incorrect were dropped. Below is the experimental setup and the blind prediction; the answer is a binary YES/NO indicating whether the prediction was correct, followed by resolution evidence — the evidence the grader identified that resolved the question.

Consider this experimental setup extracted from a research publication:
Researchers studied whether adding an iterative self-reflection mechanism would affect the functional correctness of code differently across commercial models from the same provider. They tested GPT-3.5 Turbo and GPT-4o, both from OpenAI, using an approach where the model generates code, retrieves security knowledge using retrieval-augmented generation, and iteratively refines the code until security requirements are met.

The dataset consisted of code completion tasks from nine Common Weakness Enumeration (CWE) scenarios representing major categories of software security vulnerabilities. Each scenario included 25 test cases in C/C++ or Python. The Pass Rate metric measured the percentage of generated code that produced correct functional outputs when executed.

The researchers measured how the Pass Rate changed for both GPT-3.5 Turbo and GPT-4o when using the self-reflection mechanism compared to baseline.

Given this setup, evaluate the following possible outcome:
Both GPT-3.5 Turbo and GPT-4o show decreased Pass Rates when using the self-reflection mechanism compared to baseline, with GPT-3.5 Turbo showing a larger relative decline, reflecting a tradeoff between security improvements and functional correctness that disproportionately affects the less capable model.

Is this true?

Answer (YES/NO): NO